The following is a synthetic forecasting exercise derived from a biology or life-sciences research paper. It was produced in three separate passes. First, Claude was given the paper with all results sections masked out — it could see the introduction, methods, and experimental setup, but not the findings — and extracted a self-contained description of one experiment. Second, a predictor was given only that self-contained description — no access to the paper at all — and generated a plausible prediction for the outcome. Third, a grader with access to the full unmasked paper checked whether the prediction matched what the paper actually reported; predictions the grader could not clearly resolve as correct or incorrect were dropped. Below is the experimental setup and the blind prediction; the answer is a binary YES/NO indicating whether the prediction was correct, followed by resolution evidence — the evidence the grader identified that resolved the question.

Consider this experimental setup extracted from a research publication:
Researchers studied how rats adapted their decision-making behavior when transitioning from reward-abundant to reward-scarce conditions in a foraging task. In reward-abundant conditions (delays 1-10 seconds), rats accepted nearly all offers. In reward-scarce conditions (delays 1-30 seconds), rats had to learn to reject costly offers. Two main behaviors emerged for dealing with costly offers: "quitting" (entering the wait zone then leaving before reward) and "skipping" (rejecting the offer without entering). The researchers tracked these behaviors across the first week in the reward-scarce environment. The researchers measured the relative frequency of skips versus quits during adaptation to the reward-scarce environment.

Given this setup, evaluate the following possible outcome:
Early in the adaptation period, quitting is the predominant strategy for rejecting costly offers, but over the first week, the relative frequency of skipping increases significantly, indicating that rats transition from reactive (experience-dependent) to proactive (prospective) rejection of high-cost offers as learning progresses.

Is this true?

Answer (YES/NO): YES